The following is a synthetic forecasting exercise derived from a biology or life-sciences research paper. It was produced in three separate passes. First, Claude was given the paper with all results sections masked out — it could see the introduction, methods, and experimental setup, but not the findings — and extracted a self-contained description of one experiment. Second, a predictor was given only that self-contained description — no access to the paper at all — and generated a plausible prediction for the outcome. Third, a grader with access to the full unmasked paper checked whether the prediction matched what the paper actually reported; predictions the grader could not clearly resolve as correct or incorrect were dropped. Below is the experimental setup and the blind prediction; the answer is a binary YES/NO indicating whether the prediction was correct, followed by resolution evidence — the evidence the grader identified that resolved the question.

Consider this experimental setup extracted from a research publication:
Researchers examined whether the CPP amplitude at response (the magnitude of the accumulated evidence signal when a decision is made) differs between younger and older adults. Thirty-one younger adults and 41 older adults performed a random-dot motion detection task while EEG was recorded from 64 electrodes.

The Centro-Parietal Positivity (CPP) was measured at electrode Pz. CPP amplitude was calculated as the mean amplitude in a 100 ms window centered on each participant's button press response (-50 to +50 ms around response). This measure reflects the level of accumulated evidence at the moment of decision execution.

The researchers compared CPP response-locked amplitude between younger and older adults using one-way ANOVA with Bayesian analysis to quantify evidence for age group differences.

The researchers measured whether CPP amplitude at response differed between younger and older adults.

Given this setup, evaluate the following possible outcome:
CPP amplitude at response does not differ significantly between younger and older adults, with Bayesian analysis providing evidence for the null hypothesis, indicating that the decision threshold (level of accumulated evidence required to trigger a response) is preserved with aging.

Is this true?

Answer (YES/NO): NO